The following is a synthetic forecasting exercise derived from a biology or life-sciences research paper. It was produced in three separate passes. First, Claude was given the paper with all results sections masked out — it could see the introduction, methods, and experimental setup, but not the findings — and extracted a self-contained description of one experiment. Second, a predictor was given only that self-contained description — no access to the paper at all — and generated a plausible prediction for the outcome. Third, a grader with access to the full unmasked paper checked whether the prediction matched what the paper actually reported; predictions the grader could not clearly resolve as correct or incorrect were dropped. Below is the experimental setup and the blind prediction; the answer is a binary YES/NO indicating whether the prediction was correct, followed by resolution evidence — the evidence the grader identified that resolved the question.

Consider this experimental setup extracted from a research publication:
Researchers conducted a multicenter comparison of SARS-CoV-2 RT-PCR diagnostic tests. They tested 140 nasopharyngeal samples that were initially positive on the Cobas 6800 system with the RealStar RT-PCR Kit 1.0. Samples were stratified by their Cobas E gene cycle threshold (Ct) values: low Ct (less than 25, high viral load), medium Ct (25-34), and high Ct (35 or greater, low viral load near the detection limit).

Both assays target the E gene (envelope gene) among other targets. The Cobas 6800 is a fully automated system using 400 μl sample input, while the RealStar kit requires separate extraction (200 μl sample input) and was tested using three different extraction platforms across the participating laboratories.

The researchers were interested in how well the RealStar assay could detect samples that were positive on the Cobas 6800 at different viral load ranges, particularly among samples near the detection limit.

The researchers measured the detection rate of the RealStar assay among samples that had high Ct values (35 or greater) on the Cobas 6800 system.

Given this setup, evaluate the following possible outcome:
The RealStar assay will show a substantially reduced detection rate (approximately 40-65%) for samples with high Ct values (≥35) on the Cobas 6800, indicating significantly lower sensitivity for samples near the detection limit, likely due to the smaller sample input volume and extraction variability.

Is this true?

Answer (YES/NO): NO